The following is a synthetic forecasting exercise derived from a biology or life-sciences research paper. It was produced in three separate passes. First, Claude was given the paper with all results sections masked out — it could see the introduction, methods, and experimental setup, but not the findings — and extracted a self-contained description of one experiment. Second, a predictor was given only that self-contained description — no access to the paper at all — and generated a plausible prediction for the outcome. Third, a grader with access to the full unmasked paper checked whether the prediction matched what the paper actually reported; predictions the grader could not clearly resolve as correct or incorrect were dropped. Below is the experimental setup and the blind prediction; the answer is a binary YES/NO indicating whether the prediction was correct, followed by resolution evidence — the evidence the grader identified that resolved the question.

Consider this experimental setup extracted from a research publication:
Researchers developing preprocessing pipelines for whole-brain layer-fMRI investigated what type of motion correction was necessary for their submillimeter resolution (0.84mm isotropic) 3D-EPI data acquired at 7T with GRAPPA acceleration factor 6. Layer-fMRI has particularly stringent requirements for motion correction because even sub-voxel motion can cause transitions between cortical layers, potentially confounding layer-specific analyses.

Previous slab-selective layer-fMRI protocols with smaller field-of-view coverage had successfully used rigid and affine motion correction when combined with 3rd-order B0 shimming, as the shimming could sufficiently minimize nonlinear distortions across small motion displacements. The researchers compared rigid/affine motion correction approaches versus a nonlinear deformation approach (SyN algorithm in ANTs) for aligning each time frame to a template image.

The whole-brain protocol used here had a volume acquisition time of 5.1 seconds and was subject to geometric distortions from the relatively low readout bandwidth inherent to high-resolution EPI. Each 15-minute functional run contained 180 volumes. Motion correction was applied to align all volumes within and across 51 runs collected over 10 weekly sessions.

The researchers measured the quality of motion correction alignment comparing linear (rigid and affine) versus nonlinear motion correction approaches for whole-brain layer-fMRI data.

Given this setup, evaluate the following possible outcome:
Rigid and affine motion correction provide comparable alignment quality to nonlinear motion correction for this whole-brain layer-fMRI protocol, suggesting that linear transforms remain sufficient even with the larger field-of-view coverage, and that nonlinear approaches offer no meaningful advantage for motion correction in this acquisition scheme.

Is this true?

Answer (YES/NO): NO